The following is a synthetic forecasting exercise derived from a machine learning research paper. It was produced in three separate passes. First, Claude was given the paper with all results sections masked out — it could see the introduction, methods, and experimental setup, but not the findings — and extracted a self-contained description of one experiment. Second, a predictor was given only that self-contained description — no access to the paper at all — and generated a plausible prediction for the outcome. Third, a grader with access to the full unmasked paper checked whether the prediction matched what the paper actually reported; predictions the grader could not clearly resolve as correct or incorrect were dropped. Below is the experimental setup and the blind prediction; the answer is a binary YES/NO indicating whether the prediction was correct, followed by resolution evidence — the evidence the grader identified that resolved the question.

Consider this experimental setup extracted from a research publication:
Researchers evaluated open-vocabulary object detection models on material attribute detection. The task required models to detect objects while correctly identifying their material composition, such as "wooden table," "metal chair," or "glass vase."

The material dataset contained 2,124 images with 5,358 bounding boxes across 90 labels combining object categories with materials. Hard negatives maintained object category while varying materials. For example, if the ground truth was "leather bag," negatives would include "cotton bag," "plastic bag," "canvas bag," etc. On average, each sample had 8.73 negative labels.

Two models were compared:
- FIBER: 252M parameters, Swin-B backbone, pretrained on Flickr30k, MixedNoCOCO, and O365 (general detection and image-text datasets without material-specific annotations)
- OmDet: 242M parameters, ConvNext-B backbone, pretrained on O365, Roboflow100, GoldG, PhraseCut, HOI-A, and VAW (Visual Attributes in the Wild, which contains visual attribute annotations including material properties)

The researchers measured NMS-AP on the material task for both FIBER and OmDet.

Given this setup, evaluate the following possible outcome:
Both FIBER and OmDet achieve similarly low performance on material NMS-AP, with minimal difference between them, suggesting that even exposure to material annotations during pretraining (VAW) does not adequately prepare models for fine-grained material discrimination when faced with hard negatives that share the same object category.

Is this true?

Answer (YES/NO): YES